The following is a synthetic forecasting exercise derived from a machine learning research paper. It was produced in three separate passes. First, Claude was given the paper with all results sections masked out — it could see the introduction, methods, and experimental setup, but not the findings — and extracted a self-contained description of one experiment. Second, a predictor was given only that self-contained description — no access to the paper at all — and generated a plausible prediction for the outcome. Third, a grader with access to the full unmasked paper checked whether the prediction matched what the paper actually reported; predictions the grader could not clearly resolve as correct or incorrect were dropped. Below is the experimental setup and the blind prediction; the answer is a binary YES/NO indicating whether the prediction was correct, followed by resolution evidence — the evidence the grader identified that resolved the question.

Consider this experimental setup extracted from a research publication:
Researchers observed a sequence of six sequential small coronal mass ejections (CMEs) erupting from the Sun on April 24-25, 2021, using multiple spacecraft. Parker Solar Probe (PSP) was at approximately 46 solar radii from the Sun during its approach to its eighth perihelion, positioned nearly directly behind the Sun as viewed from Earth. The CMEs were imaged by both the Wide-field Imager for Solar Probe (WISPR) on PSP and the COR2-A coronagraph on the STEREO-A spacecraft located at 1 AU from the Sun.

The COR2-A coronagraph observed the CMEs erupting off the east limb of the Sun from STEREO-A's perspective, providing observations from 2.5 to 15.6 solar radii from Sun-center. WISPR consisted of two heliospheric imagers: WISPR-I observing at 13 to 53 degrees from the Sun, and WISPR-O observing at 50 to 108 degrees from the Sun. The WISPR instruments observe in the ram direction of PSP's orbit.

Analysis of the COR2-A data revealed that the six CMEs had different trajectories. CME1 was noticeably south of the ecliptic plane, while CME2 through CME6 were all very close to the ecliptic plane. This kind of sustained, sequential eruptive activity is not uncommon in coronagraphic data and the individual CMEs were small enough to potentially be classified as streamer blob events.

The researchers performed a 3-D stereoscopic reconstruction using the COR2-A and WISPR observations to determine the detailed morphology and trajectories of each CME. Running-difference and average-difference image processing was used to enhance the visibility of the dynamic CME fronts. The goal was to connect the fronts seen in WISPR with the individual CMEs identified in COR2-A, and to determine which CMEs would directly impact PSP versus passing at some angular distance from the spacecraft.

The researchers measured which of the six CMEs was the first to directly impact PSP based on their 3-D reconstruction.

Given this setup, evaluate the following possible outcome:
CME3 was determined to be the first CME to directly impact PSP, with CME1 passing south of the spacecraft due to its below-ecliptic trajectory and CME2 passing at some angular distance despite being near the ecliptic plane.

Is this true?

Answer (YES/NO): NO